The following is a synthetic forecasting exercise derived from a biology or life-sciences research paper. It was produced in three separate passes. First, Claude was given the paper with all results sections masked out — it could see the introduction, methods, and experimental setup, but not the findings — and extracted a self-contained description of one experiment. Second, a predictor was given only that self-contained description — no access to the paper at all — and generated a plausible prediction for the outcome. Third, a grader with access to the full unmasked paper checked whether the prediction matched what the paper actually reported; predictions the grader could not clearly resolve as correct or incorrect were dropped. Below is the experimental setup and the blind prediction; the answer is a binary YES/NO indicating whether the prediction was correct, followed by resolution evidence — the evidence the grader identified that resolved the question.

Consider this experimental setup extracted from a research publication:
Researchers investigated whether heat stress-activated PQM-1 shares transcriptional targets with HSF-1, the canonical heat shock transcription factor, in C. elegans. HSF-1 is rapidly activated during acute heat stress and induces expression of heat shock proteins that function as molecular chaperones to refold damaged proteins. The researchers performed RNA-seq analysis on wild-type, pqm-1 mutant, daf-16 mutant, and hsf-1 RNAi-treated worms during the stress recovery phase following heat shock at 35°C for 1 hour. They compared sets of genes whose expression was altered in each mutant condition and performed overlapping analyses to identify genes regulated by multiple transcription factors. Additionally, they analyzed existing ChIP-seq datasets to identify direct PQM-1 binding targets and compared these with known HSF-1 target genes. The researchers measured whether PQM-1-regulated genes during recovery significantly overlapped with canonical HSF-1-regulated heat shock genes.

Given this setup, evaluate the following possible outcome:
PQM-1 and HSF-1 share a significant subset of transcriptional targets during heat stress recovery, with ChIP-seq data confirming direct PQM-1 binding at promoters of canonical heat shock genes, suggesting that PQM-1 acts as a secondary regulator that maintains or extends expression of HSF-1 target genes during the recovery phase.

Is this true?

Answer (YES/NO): NO